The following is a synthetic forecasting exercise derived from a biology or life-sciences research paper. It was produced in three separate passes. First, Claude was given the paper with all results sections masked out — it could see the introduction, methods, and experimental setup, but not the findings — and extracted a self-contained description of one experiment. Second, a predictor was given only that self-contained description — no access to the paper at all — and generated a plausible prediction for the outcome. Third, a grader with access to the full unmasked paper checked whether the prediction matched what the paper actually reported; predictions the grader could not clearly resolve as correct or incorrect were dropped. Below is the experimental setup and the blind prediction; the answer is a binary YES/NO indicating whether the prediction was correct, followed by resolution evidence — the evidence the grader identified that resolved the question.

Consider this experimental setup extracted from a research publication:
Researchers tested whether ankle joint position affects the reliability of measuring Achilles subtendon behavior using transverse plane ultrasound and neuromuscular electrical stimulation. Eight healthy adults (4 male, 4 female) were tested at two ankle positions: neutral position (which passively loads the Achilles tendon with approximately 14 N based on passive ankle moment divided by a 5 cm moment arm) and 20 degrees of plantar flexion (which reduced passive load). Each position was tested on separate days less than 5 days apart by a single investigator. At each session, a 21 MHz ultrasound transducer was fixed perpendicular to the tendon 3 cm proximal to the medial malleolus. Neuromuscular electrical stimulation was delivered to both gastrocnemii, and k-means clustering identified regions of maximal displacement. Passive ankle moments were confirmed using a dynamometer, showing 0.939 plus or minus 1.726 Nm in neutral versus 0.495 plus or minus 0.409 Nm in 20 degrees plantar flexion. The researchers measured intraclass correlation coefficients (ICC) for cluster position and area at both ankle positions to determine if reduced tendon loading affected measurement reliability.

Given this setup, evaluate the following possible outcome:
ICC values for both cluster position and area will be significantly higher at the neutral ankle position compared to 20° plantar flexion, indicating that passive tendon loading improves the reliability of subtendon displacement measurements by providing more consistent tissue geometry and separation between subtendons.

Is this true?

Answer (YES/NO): NO